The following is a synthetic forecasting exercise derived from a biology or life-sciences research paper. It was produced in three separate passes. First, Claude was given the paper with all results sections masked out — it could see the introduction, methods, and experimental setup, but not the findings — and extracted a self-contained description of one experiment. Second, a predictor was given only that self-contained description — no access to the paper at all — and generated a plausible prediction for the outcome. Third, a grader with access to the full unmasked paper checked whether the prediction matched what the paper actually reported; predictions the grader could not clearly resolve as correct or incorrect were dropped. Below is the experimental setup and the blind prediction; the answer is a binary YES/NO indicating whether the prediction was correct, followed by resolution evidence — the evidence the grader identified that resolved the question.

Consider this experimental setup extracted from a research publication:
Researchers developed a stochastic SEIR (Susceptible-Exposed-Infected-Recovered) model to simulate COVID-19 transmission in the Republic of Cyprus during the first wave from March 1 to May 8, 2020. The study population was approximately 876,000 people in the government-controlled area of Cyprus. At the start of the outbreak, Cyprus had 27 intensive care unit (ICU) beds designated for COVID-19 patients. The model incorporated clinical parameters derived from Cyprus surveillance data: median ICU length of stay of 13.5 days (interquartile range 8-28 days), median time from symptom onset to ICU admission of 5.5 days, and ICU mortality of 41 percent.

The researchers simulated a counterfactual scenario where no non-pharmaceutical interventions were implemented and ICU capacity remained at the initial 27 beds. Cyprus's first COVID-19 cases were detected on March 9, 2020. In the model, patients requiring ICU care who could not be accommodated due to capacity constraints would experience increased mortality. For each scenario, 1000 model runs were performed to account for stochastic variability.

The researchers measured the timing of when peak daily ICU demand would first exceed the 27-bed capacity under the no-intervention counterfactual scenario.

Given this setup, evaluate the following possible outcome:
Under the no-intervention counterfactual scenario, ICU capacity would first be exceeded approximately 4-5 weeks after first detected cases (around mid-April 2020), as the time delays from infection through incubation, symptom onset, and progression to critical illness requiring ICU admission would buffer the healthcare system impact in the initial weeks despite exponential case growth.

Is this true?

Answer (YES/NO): YES